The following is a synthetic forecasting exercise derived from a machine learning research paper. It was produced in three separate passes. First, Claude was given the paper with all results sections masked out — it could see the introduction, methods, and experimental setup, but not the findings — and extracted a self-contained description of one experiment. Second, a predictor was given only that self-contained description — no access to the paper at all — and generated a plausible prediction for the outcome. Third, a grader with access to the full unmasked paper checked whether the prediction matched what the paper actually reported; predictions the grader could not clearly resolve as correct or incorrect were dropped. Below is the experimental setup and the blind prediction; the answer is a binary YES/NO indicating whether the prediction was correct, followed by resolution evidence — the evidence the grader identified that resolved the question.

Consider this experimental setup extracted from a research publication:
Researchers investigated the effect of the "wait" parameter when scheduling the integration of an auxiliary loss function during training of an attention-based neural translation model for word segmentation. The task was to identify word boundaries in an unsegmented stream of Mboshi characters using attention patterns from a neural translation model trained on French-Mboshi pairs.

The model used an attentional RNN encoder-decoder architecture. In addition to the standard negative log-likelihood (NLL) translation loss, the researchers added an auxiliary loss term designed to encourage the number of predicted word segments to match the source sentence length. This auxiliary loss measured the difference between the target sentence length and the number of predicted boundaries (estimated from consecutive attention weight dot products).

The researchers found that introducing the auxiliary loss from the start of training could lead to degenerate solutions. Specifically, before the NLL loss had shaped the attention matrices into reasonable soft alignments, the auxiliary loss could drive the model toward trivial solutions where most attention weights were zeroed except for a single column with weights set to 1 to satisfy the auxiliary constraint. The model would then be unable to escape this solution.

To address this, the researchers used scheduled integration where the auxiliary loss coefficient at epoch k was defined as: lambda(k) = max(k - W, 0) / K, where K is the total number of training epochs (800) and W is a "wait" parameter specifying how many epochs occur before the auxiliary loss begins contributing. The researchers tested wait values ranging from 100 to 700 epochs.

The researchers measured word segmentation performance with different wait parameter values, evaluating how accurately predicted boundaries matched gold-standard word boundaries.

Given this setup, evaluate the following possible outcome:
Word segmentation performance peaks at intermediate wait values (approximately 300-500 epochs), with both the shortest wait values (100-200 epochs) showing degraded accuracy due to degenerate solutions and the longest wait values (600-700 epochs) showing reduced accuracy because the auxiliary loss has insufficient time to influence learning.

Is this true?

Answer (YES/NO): NO